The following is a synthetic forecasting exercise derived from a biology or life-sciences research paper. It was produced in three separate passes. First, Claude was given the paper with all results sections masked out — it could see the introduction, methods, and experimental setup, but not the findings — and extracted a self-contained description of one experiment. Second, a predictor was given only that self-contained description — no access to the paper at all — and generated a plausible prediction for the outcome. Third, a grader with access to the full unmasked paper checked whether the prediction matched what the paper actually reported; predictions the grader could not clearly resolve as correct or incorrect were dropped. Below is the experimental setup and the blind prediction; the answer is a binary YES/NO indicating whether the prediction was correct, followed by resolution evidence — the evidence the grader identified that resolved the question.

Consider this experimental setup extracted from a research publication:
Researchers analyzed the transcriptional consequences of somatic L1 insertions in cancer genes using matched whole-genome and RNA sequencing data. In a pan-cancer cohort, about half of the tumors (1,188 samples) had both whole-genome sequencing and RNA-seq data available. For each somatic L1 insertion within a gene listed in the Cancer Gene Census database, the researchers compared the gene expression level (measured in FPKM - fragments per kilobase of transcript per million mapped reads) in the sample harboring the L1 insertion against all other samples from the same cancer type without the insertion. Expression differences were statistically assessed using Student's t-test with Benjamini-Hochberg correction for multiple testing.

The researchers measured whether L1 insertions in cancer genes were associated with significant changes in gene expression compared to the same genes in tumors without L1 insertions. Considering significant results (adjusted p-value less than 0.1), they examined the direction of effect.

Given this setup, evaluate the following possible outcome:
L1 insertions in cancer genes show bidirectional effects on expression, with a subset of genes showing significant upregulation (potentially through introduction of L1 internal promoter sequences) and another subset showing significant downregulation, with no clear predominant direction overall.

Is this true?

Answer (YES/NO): NO